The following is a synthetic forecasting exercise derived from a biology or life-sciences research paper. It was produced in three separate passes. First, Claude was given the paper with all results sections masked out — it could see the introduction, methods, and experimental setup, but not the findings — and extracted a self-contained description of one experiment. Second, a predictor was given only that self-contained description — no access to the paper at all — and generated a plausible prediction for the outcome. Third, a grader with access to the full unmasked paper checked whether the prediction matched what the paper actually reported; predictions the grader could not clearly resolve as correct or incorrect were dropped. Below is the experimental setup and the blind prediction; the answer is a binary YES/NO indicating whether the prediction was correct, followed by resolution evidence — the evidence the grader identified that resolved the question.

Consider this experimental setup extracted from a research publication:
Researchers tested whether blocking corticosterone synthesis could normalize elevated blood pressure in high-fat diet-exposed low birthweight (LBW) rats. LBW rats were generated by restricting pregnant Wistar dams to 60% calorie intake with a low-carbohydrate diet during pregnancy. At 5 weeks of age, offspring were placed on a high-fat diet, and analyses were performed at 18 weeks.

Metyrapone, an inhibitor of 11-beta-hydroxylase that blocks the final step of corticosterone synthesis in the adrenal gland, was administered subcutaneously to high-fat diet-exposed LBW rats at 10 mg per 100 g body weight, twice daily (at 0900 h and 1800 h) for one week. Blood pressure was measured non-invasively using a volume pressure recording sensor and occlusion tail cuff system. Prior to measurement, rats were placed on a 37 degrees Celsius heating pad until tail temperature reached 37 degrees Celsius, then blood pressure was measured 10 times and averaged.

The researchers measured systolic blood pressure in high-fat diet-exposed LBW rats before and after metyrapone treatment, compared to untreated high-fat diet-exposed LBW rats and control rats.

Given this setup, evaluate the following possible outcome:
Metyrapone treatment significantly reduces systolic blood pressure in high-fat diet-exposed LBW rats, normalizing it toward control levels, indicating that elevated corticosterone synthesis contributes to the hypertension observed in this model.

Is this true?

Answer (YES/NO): YES